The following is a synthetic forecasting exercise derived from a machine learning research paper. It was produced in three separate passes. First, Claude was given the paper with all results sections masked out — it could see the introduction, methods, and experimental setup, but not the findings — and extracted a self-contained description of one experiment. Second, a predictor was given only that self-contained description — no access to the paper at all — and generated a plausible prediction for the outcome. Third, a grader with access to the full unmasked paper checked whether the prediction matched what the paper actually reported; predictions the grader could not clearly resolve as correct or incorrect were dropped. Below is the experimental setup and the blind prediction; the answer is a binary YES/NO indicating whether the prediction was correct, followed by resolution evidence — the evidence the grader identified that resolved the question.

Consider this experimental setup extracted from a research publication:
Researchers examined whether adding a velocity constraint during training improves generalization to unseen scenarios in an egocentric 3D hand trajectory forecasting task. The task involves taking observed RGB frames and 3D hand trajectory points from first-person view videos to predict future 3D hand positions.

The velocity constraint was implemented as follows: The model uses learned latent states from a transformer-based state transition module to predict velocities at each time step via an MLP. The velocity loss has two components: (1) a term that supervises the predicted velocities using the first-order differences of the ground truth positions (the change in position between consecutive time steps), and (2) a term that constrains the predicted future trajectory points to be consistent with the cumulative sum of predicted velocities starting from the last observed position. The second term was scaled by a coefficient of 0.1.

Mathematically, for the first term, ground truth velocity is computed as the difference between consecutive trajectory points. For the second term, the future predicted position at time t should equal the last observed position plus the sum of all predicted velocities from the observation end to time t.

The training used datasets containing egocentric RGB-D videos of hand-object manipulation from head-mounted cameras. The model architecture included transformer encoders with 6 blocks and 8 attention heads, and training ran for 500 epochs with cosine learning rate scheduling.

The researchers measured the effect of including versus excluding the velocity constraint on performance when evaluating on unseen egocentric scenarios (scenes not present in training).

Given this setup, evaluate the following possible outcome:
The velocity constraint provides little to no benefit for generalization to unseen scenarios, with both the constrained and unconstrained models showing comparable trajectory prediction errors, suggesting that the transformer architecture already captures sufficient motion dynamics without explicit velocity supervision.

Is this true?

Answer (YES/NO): NO